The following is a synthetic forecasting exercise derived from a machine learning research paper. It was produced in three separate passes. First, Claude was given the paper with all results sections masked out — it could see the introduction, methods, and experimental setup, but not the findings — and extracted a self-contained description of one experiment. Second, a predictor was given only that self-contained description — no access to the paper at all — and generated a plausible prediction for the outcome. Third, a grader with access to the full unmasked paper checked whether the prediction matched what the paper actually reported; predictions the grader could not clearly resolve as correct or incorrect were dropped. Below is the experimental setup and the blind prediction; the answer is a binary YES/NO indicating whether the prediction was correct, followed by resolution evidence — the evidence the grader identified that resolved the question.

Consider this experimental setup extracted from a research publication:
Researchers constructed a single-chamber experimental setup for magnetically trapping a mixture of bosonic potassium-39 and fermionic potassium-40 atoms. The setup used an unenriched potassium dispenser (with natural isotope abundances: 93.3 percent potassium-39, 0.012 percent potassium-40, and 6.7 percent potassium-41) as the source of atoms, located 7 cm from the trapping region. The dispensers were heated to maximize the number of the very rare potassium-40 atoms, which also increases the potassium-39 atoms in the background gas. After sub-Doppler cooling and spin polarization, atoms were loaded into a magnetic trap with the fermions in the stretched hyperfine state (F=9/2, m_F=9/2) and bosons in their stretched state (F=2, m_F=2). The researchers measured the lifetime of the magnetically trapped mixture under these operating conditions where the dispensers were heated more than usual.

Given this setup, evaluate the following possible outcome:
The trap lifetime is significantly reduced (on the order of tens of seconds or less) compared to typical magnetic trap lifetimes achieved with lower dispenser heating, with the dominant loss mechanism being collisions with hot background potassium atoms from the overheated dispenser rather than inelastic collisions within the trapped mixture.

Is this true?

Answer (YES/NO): YES